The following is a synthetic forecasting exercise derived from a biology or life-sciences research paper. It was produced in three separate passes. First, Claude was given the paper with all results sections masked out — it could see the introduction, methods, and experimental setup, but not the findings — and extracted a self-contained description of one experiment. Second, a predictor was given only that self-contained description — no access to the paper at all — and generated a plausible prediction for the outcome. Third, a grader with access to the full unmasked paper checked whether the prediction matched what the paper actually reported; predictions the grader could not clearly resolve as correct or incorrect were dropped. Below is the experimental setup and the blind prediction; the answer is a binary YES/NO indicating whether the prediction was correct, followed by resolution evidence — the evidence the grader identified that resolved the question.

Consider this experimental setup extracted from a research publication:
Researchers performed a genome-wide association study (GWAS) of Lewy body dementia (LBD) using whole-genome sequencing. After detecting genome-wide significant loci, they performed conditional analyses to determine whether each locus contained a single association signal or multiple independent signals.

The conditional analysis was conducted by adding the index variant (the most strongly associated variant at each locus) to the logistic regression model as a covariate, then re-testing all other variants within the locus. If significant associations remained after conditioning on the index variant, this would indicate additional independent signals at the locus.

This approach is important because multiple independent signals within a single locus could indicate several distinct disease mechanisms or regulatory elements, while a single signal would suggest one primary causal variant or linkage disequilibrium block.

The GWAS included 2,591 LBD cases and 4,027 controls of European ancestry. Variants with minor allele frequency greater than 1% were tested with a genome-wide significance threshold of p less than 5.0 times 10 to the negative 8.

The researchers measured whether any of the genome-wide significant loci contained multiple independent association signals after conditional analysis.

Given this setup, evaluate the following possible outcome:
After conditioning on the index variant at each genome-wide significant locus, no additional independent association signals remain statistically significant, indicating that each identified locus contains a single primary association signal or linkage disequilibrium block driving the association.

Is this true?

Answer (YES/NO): NO